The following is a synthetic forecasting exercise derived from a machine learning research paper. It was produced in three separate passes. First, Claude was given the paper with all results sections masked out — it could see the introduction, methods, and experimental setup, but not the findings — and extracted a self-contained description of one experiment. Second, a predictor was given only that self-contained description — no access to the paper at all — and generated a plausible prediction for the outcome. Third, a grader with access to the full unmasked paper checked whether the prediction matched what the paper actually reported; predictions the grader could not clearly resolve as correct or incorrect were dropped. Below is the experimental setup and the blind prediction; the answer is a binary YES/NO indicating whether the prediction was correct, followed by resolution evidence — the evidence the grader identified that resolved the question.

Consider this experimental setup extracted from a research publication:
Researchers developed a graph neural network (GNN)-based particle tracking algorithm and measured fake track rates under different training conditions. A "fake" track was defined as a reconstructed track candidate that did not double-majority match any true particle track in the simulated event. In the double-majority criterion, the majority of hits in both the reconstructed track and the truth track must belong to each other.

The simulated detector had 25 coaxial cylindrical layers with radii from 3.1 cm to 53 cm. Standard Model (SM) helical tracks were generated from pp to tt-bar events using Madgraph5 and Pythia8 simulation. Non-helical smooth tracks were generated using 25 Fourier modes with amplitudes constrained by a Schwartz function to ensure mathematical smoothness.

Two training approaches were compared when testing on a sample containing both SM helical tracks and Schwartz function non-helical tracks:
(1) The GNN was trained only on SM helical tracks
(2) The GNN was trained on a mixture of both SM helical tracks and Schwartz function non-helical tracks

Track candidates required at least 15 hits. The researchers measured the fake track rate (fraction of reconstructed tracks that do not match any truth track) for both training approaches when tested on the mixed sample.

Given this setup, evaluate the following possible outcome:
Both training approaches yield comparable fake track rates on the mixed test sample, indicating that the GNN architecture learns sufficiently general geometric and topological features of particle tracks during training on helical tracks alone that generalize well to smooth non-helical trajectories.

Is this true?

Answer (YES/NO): NO